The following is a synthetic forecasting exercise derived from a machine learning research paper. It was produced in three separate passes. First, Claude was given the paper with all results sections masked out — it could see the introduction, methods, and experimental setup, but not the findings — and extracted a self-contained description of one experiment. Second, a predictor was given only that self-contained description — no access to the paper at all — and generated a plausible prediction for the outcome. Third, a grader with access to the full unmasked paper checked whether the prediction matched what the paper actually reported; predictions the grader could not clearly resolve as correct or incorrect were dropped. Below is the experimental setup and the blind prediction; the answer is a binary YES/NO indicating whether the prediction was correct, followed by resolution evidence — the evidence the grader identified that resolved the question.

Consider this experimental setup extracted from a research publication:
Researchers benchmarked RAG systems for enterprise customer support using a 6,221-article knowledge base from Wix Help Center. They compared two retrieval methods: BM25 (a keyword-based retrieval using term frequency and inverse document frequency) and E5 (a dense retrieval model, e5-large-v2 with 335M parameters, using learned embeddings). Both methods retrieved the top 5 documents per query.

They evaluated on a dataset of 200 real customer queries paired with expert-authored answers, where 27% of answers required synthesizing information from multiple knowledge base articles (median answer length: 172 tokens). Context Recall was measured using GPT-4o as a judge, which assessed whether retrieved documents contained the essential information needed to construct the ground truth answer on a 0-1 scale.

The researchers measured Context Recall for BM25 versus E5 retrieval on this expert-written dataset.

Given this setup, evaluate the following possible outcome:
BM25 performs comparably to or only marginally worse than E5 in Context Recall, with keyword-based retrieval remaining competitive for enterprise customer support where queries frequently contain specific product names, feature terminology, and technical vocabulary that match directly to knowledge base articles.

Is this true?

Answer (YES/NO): NO